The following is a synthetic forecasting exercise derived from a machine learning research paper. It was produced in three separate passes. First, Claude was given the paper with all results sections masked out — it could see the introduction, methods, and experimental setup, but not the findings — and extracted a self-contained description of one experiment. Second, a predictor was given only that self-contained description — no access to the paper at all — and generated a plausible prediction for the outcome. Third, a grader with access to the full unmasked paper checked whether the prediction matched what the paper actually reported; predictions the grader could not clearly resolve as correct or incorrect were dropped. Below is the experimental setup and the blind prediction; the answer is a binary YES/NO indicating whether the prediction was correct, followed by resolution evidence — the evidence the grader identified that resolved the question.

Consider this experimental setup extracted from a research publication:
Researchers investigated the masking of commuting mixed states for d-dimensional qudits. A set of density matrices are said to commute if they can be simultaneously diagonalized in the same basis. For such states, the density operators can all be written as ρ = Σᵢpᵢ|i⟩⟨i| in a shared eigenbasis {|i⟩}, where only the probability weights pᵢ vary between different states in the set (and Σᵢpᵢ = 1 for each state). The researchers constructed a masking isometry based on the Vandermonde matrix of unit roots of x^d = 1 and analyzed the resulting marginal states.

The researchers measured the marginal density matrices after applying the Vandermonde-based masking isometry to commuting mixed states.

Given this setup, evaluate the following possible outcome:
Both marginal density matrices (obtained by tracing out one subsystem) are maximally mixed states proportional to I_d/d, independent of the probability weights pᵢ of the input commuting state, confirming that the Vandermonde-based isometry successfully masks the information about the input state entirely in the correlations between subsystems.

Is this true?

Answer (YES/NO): YES